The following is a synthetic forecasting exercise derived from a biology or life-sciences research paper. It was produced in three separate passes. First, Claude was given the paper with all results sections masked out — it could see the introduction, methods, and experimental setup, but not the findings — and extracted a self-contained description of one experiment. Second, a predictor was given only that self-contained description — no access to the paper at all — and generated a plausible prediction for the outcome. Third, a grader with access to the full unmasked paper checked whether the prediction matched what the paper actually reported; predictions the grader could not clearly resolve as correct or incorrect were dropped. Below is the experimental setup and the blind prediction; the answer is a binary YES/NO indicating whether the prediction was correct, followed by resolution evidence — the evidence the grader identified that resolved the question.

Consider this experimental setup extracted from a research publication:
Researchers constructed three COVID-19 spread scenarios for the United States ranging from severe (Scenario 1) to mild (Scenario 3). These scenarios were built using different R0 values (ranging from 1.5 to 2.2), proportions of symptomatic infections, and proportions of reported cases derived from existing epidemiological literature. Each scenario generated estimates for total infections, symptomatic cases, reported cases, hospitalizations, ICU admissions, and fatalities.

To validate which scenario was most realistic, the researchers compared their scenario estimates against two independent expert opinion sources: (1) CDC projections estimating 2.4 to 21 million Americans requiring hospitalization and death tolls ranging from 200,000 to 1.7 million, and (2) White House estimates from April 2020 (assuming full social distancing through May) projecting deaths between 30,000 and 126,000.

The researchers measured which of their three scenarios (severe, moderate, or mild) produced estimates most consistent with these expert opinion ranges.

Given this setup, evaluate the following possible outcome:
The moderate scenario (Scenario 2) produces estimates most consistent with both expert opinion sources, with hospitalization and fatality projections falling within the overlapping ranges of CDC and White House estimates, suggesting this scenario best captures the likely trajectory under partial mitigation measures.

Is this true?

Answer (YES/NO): NO